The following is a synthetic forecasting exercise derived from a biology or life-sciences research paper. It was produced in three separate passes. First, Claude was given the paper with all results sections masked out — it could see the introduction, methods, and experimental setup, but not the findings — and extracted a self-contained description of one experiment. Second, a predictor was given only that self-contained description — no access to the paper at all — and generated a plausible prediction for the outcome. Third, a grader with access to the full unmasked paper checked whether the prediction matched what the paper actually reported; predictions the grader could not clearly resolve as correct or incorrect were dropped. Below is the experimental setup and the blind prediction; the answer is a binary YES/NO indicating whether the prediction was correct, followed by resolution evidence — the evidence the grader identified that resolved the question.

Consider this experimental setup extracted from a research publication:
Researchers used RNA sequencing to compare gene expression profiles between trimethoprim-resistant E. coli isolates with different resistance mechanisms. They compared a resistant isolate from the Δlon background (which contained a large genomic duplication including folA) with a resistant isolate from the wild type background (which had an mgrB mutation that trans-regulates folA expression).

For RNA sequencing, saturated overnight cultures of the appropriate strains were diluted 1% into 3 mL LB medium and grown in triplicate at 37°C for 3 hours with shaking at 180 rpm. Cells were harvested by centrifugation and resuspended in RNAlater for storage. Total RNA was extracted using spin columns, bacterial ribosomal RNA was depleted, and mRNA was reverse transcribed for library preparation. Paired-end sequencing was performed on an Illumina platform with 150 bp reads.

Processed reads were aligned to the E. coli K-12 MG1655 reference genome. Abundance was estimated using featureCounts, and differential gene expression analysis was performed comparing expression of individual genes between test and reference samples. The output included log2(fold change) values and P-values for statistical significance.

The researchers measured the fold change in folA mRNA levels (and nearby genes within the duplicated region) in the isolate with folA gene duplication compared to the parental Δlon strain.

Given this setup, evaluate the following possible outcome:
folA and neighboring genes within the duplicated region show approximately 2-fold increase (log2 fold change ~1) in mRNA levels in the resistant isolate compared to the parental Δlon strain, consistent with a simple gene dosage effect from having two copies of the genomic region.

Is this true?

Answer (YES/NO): NO